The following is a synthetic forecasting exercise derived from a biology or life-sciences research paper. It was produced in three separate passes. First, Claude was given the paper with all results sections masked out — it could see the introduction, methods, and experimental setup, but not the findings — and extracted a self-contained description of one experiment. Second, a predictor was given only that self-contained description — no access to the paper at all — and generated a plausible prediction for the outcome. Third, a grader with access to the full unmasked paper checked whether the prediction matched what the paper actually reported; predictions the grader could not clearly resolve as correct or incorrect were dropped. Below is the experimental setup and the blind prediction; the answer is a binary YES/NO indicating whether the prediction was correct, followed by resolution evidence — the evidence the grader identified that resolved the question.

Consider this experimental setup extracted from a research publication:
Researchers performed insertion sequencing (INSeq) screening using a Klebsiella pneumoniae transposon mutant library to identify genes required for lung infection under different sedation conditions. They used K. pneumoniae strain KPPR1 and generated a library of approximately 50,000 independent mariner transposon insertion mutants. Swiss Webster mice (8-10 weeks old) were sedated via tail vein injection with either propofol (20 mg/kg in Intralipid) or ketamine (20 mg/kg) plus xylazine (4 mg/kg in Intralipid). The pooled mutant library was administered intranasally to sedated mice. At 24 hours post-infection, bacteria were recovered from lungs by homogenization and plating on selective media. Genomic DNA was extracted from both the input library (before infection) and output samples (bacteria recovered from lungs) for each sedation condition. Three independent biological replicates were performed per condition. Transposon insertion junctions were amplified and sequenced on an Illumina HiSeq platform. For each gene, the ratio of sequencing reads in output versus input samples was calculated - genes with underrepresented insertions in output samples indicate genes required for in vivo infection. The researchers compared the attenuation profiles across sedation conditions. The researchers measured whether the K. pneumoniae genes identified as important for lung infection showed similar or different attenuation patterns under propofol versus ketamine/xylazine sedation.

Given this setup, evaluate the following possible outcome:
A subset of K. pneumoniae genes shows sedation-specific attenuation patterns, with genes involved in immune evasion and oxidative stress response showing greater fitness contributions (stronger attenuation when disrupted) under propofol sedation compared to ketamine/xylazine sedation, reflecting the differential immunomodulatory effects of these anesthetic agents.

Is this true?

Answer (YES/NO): NO